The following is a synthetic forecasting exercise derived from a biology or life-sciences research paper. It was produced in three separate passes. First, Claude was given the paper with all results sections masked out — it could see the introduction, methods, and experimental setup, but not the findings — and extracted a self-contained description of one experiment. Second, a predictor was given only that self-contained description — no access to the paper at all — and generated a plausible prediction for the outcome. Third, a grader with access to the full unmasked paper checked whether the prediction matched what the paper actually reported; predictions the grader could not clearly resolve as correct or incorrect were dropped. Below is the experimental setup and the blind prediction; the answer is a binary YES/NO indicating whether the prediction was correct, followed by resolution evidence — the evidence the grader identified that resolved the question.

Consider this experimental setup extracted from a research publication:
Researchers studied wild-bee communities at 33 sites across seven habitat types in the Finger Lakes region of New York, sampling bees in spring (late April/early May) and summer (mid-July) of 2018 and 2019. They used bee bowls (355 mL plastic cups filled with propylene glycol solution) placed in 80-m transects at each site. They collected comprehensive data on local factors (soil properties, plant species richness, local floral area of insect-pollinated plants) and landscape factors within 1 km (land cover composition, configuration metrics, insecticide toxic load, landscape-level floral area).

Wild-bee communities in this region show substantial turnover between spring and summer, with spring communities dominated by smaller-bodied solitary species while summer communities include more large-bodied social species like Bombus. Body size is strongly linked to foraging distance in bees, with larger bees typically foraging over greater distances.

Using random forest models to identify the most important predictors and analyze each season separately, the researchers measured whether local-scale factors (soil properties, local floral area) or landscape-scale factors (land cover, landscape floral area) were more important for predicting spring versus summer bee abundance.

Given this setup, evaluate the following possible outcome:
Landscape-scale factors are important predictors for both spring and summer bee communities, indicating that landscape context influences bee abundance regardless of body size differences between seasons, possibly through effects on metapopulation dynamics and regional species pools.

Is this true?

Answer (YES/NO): NO